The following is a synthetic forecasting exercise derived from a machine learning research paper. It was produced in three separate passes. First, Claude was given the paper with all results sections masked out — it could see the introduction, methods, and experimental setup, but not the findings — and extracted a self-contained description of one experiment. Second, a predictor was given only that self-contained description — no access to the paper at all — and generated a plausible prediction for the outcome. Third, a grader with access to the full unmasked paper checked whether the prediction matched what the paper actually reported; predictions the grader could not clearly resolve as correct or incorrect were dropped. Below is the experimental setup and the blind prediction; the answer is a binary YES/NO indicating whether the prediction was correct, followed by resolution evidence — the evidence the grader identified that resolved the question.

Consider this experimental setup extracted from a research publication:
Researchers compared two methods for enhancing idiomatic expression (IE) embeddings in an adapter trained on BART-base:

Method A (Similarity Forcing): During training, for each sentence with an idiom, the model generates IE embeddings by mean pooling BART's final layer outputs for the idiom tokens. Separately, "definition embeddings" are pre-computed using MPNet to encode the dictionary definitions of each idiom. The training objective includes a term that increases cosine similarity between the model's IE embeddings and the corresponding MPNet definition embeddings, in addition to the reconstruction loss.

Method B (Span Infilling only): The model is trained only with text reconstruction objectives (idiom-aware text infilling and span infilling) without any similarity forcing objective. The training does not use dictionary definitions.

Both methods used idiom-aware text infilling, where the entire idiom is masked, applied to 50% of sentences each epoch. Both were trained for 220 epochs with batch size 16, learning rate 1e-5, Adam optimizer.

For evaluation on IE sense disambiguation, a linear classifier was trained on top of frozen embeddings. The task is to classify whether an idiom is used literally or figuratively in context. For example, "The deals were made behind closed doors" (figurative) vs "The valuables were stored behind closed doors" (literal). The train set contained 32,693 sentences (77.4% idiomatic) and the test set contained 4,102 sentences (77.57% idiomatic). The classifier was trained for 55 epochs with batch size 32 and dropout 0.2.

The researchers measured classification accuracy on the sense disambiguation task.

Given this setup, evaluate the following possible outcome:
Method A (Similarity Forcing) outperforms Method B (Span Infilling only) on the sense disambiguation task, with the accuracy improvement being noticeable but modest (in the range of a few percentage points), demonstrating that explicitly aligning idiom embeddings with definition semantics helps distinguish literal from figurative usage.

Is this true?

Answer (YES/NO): NO